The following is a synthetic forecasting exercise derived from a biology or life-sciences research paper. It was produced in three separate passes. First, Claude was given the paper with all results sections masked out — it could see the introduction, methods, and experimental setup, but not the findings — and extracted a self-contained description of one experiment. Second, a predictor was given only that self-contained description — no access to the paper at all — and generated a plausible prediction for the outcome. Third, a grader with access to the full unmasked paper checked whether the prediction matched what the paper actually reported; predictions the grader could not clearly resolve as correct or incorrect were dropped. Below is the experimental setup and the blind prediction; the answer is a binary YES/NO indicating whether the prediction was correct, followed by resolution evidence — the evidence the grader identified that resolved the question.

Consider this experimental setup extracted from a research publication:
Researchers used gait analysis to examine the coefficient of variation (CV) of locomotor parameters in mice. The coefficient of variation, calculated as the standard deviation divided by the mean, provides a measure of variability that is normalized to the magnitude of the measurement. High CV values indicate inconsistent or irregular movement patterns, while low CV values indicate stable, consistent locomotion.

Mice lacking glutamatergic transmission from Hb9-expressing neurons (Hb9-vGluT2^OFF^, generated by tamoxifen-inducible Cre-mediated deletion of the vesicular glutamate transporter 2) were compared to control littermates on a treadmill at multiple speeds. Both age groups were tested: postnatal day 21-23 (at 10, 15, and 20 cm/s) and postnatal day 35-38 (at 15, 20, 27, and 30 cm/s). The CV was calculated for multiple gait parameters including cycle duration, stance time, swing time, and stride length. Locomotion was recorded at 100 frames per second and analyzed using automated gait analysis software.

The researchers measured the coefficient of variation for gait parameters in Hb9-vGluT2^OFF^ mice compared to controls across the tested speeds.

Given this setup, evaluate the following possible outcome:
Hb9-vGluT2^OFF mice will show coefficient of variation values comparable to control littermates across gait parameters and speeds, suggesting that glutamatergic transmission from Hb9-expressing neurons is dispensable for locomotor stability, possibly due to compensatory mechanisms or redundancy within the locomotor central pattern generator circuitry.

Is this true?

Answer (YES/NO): YES